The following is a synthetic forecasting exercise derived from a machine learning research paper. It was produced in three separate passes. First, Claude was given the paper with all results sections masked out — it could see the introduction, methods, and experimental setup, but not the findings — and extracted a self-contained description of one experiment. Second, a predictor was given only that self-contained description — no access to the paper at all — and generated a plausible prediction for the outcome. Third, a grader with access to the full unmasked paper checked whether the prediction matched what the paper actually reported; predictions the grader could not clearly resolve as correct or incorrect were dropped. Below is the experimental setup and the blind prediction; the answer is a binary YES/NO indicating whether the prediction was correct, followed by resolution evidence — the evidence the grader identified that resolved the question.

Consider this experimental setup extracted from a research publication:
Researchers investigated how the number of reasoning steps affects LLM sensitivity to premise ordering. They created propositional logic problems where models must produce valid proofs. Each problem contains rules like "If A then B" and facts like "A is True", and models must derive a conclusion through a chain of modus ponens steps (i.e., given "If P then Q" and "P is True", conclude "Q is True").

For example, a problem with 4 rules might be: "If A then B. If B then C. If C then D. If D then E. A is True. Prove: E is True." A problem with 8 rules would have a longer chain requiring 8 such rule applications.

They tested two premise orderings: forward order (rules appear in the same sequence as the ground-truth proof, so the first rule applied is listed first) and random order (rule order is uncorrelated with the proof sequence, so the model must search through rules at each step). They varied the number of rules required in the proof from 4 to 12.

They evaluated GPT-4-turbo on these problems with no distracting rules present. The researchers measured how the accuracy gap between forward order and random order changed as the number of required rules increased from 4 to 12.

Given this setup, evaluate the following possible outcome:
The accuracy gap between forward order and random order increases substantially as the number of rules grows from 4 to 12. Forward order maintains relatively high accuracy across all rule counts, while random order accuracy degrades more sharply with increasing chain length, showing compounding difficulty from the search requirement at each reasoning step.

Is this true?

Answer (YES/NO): YES